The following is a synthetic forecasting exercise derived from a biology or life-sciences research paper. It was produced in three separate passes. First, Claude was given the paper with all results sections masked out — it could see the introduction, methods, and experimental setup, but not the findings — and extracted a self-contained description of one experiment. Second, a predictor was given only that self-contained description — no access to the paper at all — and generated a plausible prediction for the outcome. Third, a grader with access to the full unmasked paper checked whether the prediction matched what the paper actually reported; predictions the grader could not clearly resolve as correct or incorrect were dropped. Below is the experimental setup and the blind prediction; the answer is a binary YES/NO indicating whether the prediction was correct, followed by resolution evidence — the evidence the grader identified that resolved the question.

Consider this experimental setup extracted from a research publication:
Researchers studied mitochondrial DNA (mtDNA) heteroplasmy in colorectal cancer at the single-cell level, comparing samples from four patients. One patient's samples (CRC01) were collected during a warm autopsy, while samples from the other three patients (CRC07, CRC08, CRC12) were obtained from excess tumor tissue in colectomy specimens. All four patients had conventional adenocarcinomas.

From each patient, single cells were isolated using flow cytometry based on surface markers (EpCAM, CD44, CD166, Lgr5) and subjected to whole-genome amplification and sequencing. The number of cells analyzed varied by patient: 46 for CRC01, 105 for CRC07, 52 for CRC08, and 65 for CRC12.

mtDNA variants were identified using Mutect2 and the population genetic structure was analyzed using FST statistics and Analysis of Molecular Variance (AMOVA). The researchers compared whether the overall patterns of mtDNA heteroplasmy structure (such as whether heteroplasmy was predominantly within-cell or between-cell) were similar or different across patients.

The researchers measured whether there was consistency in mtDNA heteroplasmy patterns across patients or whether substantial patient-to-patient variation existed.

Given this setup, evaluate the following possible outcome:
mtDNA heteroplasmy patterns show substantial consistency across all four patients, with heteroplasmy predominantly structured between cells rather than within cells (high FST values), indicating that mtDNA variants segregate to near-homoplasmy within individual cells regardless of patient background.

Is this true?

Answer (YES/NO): NO